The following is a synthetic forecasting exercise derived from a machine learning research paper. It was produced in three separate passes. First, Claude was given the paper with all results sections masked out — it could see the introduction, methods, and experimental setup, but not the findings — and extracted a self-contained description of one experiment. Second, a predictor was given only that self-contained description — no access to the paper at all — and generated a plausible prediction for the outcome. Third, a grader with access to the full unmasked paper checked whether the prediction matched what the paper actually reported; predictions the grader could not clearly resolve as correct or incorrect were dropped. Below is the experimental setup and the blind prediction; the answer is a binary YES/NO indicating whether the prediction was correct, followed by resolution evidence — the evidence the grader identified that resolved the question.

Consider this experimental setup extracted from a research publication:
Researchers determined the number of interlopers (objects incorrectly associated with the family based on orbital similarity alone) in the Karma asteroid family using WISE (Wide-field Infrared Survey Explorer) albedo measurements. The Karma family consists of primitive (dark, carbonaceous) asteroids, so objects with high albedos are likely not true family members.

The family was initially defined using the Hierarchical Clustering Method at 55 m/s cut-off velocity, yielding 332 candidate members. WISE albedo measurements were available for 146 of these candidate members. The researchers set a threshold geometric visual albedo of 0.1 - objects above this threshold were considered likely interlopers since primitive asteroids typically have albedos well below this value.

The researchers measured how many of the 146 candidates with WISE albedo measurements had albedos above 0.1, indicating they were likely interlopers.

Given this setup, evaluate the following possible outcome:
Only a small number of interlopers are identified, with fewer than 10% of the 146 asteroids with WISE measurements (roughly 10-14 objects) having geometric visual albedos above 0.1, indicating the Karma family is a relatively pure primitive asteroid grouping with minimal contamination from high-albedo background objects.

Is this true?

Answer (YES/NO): NO